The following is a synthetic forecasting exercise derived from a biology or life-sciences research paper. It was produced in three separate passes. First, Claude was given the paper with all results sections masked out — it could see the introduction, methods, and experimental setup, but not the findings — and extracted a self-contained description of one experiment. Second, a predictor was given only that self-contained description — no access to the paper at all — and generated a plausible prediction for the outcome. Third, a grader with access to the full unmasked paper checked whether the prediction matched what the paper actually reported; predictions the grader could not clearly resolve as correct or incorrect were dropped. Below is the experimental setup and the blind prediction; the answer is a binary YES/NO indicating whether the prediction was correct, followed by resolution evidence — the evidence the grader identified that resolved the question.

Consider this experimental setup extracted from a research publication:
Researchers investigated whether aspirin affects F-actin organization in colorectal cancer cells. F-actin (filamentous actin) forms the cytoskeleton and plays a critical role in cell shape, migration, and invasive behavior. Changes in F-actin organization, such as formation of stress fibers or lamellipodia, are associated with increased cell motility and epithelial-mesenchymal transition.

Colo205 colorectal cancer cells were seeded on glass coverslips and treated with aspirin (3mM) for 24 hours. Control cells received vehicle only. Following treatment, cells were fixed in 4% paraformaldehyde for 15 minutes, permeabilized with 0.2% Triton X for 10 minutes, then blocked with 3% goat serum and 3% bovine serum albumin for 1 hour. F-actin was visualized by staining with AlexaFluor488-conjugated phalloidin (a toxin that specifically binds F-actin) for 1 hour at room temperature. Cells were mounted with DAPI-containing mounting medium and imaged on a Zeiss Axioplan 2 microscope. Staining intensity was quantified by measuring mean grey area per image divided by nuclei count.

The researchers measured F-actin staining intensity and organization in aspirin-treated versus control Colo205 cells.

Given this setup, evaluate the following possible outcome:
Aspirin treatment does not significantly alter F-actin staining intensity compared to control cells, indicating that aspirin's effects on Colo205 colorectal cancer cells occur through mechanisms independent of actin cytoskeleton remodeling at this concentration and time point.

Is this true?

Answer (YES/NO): NO